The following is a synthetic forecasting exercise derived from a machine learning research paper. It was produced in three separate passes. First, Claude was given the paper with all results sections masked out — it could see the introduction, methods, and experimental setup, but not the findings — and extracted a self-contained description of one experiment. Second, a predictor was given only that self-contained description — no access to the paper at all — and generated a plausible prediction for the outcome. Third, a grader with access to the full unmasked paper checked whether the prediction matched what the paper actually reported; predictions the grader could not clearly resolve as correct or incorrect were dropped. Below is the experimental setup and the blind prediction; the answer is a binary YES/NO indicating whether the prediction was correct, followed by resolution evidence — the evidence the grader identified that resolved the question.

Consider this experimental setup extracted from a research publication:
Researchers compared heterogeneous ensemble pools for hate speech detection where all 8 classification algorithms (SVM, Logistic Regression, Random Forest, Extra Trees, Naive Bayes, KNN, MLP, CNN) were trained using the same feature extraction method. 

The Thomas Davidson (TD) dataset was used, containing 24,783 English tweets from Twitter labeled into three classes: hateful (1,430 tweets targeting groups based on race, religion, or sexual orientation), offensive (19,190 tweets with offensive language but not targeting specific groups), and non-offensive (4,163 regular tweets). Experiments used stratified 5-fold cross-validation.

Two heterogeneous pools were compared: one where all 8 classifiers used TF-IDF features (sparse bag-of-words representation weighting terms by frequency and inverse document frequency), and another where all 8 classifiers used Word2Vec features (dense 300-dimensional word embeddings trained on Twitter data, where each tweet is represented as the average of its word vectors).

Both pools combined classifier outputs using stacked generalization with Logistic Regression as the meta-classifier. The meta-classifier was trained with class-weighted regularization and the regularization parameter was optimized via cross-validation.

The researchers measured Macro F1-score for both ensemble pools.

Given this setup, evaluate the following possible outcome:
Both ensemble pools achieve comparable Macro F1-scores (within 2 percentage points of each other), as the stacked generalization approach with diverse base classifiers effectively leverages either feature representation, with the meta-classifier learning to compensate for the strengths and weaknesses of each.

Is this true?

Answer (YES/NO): NO